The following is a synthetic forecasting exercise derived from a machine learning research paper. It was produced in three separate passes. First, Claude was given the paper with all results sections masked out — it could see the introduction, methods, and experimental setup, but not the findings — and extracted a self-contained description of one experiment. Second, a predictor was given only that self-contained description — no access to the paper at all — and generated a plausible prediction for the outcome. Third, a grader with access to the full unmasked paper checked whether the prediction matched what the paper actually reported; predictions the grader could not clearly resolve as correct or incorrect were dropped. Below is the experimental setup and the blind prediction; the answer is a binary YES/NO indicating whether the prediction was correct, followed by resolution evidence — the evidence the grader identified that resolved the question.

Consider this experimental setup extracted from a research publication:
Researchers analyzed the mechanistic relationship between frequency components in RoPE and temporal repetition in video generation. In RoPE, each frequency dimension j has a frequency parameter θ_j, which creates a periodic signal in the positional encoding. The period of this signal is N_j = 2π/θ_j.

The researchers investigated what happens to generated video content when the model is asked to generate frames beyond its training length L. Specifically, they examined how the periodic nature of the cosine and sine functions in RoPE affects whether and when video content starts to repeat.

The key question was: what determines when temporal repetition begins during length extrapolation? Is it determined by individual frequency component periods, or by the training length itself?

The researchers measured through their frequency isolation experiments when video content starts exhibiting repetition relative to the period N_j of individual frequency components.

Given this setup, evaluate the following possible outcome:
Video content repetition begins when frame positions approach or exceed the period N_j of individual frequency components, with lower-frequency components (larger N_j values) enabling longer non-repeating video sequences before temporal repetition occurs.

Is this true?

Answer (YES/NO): YES